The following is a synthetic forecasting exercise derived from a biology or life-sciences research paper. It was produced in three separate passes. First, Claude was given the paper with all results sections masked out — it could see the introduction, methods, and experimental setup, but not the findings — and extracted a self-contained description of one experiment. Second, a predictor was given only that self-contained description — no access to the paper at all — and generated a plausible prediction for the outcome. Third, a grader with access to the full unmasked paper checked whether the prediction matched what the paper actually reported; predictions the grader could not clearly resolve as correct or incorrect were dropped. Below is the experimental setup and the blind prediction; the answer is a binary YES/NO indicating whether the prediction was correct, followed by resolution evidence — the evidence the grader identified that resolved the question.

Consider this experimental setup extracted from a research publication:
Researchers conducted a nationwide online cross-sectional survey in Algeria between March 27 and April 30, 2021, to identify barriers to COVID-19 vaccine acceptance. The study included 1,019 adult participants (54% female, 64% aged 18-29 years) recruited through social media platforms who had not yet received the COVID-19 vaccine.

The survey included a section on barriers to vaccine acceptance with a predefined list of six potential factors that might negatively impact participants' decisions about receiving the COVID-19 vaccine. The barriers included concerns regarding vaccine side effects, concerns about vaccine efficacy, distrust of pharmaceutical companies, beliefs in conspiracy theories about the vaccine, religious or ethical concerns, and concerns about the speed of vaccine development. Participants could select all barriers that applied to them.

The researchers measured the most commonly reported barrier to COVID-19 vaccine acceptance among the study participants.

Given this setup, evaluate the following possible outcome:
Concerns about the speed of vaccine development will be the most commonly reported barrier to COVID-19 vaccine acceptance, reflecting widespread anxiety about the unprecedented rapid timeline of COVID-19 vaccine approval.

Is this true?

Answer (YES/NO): NO